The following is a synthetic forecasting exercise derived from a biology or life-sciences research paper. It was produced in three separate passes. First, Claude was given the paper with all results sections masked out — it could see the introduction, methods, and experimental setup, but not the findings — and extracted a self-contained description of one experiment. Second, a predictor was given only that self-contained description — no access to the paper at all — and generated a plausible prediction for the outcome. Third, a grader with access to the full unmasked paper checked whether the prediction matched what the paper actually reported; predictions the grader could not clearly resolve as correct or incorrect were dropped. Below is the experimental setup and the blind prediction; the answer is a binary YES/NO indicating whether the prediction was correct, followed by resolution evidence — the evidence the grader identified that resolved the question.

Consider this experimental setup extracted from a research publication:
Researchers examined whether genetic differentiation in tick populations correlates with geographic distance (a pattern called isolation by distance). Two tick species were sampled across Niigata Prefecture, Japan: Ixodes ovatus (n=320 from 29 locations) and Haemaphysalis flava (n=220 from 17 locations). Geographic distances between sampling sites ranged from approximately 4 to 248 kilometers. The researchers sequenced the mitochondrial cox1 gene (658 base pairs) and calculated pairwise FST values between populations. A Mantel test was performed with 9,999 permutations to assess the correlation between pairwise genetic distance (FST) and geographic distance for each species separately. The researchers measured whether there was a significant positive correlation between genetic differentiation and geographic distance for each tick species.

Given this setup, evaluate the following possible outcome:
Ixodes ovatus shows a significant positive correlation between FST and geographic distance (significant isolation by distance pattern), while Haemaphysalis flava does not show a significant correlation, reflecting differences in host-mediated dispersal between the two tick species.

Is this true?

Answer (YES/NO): YES